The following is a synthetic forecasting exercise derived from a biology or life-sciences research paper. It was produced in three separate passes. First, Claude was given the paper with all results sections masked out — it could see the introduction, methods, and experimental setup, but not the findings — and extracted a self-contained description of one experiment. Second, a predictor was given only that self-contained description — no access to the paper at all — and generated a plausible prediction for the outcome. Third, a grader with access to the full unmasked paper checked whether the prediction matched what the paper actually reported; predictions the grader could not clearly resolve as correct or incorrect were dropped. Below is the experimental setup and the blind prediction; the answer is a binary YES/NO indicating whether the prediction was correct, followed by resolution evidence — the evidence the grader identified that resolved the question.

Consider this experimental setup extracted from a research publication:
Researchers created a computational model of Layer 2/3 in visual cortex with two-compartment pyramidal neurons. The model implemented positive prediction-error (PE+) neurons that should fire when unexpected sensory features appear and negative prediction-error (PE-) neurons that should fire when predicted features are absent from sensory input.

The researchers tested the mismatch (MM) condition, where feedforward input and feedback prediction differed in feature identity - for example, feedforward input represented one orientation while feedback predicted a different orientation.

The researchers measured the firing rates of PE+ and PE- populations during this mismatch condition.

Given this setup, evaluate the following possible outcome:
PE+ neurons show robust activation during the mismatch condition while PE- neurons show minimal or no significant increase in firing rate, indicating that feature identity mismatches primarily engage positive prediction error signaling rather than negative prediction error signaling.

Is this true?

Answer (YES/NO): NO